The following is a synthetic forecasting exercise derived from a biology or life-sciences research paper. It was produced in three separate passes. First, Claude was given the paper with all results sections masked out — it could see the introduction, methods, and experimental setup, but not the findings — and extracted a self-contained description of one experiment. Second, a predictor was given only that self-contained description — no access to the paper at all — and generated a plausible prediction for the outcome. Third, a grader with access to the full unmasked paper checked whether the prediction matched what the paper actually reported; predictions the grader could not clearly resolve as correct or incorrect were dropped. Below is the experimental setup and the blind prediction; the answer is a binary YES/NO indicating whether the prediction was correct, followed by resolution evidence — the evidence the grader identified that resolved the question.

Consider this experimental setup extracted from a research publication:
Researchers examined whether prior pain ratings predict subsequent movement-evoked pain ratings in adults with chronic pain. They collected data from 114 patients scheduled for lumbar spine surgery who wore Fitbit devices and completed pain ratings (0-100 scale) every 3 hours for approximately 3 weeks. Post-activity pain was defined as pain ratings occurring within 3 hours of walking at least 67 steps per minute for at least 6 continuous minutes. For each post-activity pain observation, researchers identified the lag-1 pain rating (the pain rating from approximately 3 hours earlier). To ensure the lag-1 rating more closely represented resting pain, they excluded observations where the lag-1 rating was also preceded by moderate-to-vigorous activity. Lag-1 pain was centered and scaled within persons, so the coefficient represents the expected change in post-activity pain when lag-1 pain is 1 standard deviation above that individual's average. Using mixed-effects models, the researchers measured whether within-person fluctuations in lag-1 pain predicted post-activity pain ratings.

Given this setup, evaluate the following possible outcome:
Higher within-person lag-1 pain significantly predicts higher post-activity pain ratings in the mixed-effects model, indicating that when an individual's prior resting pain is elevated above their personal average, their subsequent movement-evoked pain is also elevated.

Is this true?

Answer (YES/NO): YES